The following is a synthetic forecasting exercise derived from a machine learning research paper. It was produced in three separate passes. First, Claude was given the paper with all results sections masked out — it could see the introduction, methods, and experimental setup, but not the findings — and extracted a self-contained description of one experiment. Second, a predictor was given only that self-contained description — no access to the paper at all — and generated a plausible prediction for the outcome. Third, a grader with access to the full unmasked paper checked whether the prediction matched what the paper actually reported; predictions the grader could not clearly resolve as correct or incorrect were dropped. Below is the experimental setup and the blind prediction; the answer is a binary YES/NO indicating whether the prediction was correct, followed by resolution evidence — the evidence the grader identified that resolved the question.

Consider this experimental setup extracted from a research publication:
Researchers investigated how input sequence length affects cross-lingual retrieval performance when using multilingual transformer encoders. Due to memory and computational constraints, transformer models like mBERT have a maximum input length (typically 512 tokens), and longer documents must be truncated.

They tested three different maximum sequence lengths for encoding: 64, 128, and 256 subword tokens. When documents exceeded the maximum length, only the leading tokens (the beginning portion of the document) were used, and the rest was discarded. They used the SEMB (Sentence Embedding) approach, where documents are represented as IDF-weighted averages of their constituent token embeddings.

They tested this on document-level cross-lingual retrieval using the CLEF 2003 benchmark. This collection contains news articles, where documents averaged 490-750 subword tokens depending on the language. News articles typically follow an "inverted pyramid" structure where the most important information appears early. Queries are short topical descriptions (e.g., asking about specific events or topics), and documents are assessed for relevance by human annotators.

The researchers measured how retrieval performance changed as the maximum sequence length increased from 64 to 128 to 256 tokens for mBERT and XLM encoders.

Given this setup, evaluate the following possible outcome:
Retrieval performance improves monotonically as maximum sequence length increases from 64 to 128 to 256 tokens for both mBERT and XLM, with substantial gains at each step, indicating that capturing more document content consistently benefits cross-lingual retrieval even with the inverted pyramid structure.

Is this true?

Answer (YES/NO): NO